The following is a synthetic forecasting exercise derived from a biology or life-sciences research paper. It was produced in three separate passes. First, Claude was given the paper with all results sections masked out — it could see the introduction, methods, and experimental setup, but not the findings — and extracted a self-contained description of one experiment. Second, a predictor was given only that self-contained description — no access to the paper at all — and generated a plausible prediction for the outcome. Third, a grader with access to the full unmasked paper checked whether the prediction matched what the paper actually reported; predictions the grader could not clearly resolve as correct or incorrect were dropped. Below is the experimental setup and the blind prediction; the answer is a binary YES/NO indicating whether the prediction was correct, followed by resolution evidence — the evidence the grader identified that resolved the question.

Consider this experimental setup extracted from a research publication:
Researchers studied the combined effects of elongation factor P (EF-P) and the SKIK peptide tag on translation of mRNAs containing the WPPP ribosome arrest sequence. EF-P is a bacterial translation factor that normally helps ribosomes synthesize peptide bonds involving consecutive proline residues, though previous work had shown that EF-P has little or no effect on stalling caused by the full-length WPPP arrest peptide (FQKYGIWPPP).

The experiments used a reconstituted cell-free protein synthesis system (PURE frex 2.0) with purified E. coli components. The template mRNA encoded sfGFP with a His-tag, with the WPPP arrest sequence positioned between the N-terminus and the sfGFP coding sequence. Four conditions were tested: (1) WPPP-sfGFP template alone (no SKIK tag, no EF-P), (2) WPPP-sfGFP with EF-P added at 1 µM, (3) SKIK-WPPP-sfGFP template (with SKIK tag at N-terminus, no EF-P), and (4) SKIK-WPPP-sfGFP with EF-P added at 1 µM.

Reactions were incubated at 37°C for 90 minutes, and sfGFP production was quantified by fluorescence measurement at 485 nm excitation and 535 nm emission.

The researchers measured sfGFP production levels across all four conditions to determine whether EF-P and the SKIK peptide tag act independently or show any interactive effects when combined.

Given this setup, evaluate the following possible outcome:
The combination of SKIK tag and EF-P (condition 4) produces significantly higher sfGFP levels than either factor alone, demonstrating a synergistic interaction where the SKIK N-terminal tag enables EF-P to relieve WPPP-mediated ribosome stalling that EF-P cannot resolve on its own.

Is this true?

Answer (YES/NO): YES